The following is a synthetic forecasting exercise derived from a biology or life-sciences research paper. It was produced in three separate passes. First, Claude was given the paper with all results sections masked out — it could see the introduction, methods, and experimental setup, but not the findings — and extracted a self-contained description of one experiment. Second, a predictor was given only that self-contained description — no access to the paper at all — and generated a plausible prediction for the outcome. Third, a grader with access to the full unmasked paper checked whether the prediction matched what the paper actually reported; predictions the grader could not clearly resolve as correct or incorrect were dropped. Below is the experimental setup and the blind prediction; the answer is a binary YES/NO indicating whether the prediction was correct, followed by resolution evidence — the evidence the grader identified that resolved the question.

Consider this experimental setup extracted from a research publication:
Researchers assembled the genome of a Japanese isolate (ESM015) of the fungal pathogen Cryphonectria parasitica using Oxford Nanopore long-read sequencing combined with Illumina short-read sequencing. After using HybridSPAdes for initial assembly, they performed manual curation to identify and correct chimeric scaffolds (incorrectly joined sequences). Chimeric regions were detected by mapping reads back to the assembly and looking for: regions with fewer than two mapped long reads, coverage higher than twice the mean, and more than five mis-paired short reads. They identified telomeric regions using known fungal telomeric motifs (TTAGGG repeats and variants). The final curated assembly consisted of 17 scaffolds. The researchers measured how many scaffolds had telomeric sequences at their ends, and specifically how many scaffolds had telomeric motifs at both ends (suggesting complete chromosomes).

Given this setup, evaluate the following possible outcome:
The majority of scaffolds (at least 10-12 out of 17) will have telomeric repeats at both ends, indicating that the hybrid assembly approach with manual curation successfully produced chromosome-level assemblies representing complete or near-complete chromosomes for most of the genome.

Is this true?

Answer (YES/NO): NO